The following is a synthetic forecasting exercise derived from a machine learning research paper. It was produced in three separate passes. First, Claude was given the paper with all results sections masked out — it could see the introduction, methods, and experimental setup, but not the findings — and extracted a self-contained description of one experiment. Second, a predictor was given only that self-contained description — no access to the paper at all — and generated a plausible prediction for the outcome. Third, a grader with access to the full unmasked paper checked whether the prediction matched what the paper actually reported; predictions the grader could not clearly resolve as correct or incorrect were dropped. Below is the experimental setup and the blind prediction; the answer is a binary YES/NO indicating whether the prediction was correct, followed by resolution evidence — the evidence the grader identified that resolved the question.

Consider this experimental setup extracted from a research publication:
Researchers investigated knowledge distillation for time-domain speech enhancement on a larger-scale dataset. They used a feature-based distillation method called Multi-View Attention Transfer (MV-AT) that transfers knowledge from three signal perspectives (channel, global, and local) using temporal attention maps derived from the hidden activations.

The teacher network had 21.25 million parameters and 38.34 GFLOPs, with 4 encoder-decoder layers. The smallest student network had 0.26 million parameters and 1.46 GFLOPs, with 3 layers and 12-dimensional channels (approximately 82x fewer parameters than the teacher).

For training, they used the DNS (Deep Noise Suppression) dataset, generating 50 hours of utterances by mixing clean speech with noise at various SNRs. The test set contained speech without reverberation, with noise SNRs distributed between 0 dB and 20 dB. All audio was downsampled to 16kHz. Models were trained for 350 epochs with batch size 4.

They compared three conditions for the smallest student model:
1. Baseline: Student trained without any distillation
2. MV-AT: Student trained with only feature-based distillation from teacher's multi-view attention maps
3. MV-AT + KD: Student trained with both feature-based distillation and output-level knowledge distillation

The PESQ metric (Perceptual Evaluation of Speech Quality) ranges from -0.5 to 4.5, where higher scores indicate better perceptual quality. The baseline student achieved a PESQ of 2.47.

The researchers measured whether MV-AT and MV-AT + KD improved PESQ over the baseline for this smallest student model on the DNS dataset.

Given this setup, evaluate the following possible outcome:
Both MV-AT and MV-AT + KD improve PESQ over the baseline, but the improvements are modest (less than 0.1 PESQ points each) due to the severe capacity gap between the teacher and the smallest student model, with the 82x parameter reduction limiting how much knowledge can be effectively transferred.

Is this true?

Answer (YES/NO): NO